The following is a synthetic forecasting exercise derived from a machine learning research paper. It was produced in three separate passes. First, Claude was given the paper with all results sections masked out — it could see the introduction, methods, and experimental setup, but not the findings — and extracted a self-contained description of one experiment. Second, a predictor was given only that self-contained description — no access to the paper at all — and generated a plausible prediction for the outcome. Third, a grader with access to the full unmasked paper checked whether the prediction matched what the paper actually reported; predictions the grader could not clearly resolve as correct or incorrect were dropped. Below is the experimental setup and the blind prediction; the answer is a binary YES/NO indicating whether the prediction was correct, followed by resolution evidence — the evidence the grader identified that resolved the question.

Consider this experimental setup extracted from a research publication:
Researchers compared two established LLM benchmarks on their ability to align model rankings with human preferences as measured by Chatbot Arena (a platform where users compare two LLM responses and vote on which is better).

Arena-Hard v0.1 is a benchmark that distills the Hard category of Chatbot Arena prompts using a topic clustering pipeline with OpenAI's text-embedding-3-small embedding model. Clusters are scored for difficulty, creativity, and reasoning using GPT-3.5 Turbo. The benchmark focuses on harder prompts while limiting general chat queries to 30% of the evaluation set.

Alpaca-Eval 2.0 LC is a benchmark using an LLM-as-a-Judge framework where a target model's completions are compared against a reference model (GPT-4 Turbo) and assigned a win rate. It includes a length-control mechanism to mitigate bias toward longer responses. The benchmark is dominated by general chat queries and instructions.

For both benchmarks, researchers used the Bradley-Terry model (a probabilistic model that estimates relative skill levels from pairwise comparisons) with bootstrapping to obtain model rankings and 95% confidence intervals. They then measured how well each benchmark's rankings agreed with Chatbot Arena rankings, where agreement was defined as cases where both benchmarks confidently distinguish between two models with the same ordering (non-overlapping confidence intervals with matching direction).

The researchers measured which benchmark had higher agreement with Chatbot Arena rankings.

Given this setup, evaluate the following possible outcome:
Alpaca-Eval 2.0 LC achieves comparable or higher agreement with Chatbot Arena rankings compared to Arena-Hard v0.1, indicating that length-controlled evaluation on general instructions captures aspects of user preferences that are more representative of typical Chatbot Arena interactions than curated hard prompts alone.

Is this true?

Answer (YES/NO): NO